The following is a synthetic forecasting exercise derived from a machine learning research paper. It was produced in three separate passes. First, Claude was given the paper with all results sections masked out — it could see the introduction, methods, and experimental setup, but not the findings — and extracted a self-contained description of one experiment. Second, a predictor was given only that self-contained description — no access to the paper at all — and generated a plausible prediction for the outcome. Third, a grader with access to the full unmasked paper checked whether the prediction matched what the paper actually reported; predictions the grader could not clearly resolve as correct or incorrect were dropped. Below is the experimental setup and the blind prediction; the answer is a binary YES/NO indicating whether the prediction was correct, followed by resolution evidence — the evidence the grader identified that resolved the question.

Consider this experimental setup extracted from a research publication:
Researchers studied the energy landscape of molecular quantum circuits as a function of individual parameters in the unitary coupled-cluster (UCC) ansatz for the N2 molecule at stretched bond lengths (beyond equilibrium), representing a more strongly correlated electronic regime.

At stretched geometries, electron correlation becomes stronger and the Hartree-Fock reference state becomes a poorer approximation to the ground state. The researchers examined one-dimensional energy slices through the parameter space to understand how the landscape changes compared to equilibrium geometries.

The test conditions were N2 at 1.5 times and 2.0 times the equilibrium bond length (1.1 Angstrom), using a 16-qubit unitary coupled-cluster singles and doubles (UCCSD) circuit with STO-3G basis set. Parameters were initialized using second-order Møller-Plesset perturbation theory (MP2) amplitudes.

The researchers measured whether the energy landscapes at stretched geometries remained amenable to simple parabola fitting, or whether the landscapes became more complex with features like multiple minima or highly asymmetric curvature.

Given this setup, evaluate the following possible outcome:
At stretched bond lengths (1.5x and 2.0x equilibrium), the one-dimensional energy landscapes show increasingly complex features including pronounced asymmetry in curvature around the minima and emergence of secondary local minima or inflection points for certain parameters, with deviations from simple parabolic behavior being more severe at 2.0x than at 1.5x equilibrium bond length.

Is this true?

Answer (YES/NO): NO